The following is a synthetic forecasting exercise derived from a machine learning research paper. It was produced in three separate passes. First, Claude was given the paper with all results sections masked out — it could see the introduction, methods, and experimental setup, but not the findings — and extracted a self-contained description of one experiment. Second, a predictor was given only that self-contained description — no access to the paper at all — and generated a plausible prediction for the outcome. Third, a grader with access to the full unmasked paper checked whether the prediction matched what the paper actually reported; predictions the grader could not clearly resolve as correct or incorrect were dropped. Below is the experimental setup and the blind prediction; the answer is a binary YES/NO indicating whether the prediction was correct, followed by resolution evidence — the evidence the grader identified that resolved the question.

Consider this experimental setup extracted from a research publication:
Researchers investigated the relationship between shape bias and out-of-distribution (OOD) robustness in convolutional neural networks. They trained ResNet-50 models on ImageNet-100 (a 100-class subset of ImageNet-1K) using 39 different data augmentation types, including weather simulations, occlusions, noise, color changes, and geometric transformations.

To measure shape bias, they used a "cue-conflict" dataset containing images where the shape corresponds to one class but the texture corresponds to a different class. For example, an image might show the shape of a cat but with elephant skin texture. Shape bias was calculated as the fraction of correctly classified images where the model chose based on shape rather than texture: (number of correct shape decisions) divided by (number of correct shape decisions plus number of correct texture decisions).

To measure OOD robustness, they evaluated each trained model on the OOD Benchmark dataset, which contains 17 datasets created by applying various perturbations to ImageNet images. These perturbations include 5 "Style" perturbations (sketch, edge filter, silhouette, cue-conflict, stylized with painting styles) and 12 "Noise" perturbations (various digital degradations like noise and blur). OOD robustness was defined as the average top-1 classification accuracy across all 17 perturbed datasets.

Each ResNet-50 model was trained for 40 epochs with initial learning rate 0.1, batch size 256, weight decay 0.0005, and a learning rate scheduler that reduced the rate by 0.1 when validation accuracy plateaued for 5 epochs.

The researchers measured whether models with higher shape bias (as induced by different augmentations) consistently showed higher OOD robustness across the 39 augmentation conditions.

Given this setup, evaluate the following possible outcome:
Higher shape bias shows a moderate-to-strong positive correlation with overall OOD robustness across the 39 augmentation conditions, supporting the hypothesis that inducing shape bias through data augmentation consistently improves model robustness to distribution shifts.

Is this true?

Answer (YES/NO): NO